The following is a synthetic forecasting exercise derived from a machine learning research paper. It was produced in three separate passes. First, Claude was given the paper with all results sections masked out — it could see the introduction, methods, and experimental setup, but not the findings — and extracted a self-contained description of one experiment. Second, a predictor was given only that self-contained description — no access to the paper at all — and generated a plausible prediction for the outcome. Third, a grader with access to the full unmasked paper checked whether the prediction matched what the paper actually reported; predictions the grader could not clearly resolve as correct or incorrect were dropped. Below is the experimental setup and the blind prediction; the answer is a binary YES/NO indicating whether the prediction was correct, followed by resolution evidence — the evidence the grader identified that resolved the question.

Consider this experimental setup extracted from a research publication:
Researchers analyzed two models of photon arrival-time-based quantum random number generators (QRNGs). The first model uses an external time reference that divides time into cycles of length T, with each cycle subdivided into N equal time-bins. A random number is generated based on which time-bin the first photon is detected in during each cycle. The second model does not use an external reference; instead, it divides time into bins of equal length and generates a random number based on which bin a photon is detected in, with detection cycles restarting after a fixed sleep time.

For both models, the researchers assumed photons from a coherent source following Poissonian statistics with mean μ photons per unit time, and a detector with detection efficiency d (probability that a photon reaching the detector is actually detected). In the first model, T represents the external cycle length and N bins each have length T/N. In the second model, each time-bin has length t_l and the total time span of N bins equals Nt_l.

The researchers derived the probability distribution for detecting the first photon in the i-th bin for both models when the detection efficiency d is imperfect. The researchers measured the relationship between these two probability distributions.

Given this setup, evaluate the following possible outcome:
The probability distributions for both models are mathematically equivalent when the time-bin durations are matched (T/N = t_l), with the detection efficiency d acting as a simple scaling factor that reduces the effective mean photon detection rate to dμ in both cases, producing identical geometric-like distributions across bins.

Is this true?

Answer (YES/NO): YES